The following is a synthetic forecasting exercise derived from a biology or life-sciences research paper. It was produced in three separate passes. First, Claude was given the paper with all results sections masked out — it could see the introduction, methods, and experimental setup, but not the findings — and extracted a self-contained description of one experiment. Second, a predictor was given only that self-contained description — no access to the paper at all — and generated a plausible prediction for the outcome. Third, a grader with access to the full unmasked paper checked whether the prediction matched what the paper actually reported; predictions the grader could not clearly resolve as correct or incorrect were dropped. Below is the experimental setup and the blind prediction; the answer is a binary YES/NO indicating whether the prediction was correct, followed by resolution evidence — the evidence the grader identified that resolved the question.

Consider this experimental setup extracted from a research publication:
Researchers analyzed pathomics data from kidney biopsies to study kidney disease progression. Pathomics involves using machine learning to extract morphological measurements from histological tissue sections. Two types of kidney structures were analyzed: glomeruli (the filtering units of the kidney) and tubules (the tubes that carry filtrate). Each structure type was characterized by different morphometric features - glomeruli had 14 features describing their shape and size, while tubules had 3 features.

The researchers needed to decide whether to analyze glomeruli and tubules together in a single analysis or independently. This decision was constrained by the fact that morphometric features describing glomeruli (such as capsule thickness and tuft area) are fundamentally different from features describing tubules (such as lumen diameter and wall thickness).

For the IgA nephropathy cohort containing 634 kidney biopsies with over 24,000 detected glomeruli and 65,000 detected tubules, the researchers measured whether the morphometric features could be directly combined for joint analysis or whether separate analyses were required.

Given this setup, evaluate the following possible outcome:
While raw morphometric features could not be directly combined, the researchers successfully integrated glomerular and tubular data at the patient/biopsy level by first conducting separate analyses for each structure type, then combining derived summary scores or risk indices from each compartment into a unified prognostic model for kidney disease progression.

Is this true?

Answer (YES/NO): YES